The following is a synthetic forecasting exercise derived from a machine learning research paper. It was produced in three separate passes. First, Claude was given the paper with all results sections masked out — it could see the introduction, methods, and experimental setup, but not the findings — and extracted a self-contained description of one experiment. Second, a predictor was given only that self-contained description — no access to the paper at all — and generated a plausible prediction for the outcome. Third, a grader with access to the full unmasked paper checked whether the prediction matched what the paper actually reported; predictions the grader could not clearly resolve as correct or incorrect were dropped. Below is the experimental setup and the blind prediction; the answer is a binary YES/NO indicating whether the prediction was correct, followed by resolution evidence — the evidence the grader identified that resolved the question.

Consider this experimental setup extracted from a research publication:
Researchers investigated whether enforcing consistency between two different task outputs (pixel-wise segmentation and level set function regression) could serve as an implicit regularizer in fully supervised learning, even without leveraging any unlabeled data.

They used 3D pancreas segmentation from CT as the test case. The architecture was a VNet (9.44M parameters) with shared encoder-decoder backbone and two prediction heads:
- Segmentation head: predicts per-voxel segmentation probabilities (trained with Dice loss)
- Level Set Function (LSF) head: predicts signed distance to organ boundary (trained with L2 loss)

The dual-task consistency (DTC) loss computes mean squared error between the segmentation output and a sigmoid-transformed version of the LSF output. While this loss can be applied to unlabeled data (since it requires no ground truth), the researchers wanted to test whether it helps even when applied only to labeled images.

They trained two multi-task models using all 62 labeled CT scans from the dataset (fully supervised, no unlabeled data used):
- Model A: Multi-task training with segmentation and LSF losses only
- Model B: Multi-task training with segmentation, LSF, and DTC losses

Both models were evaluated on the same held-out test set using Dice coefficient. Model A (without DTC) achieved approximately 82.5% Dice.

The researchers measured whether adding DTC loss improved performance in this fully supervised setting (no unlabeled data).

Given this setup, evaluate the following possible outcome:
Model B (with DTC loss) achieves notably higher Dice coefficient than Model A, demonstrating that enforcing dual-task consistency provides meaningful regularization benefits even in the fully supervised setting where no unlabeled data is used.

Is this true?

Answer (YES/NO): NO